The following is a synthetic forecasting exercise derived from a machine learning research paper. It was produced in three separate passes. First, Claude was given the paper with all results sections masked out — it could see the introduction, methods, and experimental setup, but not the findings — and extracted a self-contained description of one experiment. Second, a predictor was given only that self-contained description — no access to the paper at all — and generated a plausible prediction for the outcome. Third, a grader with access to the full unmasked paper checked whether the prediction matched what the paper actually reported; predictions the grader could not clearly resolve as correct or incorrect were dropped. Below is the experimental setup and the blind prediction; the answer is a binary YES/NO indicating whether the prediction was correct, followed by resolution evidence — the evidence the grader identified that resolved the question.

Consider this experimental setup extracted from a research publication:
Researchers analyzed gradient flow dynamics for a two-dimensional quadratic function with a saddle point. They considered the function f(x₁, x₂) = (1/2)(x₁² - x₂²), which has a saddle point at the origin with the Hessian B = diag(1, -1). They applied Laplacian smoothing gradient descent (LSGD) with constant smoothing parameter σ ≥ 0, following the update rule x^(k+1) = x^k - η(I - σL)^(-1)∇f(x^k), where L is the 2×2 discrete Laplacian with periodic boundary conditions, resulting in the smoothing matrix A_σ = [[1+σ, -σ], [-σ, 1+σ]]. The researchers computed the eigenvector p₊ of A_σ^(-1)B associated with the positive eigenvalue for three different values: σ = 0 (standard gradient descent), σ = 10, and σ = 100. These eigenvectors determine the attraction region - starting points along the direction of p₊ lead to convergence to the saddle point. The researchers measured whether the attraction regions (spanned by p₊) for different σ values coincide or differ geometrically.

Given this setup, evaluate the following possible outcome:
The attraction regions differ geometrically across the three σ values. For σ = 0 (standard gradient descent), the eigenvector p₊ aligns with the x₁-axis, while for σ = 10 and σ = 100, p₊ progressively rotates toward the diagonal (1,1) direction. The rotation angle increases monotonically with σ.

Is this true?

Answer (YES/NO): YES